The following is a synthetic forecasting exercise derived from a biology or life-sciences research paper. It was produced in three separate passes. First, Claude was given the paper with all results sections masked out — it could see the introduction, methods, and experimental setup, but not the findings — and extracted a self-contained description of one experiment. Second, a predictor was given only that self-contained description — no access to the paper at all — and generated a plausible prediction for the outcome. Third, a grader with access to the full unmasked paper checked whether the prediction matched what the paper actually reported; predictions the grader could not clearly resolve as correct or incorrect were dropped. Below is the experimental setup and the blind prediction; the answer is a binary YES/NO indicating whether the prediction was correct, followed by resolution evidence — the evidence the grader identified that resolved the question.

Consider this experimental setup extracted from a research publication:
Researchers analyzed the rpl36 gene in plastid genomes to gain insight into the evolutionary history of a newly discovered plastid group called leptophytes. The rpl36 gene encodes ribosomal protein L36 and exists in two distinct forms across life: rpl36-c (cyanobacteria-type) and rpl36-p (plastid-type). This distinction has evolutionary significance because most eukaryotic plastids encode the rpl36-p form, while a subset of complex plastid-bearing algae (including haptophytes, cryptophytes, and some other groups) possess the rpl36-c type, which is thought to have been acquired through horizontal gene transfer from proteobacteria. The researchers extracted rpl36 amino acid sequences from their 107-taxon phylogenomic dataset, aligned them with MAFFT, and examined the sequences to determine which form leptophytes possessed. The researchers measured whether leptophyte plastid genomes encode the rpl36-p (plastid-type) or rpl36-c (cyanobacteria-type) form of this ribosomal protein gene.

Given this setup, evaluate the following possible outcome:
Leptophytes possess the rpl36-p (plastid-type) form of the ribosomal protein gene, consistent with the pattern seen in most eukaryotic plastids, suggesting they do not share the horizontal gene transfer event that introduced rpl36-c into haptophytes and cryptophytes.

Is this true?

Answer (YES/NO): NO